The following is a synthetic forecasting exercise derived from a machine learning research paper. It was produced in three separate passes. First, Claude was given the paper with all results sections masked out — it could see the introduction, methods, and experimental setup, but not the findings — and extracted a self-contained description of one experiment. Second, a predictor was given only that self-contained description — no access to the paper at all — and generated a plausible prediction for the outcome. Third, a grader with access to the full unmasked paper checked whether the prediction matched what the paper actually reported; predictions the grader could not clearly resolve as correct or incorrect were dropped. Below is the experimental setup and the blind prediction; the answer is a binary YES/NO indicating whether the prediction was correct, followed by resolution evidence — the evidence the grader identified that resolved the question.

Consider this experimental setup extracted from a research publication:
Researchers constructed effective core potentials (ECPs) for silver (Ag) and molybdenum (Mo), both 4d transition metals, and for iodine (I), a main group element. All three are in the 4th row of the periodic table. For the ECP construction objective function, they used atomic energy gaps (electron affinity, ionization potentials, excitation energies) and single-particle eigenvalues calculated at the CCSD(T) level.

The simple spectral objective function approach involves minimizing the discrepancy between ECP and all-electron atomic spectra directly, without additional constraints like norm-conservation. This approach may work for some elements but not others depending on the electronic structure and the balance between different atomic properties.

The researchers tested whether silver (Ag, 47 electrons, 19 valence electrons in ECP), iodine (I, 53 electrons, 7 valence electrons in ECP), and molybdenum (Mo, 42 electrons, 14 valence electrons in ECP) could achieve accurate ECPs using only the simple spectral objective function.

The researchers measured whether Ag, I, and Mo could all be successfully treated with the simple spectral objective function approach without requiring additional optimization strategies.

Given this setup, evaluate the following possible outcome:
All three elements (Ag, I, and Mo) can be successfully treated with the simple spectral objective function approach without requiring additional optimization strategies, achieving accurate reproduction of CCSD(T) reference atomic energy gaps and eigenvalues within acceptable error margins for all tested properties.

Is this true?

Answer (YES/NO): YES